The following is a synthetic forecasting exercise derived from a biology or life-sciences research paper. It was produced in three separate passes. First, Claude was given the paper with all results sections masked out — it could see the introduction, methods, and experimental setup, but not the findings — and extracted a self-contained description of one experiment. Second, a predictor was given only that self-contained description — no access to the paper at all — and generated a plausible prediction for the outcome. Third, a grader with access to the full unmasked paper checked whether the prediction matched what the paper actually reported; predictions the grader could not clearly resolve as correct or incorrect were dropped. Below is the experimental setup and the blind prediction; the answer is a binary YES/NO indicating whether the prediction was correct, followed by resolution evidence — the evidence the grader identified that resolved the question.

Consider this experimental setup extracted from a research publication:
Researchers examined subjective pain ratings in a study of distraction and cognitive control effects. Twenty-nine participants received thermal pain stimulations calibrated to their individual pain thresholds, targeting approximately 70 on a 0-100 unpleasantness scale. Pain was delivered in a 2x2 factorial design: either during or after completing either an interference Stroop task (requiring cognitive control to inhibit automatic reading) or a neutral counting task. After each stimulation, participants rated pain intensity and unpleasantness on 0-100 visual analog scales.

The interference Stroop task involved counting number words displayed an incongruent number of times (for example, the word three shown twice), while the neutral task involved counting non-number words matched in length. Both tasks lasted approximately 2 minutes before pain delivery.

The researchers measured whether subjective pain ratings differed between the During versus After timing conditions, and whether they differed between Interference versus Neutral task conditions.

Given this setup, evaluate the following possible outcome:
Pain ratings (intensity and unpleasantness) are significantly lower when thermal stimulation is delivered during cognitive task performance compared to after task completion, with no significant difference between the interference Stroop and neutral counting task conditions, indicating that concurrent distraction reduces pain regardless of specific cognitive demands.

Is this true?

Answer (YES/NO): YES